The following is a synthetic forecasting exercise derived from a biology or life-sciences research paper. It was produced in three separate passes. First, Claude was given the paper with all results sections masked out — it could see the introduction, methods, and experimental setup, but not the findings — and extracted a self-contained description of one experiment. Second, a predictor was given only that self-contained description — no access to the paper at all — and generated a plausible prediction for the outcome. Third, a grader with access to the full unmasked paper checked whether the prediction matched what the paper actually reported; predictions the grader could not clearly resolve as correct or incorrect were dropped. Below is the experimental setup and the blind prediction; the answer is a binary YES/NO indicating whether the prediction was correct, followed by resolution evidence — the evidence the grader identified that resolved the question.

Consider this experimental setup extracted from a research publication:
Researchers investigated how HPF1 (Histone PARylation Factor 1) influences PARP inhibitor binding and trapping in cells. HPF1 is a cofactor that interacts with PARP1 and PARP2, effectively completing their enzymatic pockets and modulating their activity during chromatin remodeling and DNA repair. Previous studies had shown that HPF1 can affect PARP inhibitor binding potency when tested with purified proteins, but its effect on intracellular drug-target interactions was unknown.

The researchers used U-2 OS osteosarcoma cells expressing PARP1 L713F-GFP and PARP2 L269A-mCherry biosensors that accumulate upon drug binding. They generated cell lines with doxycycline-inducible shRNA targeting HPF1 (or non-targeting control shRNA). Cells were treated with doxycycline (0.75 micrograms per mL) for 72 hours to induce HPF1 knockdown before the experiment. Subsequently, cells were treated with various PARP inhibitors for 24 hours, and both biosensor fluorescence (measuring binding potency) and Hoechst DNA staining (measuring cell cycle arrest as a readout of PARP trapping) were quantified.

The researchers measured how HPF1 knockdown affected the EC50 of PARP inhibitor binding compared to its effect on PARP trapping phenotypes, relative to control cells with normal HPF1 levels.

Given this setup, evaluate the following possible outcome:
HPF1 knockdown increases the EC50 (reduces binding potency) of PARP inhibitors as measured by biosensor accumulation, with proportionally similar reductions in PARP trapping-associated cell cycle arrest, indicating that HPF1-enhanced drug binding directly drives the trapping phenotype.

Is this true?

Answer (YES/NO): NO